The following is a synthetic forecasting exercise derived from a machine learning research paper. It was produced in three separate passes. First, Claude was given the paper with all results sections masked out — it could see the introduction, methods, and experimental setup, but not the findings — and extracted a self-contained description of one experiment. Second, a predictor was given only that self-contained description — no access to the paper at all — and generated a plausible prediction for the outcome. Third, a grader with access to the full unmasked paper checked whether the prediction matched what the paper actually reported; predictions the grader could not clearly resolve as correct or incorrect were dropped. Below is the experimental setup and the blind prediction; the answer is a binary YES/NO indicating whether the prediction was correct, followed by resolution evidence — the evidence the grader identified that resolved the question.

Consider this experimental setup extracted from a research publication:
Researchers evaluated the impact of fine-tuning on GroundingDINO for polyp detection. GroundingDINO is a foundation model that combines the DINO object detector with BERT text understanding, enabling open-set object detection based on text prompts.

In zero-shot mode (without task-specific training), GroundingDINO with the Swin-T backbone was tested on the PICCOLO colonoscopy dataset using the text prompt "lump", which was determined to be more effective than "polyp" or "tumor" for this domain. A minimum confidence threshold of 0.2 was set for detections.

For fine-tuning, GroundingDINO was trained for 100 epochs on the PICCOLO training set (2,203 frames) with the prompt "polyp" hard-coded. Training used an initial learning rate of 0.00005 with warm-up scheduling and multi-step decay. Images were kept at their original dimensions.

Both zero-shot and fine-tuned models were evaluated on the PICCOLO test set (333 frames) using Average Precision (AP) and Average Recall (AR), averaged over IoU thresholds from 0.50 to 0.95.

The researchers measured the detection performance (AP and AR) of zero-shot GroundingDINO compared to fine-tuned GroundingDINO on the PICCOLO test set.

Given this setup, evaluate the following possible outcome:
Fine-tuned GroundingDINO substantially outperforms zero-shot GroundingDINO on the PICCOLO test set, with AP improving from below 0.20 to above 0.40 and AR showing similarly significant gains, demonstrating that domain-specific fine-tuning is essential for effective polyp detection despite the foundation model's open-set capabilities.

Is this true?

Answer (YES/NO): NO